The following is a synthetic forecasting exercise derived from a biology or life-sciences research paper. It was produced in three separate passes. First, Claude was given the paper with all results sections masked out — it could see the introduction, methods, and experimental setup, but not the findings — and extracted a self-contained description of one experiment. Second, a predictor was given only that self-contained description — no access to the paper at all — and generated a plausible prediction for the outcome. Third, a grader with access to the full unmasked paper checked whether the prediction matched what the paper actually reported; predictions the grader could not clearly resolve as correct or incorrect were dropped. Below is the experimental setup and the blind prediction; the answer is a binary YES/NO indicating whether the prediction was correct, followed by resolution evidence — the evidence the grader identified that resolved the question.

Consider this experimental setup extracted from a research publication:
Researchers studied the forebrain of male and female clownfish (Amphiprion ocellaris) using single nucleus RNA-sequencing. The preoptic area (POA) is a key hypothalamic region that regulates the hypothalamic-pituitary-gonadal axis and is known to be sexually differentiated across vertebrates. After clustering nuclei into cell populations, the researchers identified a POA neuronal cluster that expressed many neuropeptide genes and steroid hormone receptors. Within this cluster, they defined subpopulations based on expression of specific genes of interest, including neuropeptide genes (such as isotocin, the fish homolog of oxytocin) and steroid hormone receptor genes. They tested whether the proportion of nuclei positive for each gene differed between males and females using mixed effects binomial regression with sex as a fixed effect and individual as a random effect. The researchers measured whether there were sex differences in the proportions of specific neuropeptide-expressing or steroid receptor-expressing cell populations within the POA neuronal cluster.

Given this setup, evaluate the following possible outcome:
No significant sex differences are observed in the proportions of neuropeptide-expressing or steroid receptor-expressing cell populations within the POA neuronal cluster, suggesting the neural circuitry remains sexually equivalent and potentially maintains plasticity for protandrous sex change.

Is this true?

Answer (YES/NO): NO